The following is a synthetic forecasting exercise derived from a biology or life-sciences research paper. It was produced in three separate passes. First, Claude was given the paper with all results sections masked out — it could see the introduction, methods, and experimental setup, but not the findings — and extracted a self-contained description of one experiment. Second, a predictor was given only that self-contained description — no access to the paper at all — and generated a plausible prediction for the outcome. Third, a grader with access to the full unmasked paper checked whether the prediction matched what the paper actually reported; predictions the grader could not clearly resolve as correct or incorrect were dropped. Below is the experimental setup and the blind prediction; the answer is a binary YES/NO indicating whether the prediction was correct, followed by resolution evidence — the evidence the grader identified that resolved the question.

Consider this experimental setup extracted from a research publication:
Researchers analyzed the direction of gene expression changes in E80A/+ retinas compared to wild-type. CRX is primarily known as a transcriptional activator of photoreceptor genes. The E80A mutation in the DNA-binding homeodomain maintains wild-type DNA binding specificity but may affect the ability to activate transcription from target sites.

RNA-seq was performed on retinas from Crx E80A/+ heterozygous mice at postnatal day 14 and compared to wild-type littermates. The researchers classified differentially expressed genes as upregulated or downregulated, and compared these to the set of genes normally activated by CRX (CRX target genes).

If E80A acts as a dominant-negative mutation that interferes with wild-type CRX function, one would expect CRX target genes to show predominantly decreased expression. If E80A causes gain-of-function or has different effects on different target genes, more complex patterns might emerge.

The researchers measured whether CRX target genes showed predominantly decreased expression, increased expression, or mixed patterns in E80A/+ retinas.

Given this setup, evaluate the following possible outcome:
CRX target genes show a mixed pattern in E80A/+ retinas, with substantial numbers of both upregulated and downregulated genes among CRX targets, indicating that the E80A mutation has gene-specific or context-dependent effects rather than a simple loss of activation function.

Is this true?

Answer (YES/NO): YES